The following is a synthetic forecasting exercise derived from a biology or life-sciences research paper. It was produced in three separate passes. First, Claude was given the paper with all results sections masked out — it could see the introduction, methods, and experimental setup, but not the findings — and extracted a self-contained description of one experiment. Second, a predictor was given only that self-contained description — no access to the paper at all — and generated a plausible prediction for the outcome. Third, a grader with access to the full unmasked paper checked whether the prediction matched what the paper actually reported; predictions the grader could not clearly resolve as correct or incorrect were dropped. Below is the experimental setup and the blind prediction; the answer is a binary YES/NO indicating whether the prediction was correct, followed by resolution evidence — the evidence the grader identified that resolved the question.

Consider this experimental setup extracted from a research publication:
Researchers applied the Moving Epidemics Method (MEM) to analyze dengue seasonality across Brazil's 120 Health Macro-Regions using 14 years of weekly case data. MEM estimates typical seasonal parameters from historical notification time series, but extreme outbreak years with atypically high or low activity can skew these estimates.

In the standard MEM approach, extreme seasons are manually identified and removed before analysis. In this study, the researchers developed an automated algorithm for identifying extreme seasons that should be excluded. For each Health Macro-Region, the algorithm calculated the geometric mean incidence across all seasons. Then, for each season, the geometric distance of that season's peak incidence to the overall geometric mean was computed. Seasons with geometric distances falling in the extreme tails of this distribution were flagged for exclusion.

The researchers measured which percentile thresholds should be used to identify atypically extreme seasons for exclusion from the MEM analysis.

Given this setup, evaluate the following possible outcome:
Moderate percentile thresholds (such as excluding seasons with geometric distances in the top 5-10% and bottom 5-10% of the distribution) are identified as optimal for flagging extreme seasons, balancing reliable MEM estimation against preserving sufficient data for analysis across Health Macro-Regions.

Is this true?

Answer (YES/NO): YES